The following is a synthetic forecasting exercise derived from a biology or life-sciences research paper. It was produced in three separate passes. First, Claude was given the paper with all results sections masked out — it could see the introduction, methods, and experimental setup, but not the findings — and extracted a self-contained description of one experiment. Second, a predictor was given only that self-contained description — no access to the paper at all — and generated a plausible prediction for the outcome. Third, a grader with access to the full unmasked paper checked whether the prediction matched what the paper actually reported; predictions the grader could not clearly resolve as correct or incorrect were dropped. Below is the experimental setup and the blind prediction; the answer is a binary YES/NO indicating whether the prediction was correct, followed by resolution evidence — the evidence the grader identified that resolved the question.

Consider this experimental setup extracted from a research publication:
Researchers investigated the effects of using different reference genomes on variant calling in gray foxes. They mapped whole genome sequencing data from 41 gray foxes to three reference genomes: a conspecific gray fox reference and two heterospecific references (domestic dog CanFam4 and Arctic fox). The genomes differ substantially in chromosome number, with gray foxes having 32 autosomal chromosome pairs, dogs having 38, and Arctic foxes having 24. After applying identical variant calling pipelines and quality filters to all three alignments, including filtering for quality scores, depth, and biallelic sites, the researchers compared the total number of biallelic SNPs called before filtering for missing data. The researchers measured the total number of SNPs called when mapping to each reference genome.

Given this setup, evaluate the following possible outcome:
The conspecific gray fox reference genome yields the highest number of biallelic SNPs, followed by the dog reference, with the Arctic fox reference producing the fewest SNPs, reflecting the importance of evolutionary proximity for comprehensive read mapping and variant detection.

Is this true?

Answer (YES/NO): NO